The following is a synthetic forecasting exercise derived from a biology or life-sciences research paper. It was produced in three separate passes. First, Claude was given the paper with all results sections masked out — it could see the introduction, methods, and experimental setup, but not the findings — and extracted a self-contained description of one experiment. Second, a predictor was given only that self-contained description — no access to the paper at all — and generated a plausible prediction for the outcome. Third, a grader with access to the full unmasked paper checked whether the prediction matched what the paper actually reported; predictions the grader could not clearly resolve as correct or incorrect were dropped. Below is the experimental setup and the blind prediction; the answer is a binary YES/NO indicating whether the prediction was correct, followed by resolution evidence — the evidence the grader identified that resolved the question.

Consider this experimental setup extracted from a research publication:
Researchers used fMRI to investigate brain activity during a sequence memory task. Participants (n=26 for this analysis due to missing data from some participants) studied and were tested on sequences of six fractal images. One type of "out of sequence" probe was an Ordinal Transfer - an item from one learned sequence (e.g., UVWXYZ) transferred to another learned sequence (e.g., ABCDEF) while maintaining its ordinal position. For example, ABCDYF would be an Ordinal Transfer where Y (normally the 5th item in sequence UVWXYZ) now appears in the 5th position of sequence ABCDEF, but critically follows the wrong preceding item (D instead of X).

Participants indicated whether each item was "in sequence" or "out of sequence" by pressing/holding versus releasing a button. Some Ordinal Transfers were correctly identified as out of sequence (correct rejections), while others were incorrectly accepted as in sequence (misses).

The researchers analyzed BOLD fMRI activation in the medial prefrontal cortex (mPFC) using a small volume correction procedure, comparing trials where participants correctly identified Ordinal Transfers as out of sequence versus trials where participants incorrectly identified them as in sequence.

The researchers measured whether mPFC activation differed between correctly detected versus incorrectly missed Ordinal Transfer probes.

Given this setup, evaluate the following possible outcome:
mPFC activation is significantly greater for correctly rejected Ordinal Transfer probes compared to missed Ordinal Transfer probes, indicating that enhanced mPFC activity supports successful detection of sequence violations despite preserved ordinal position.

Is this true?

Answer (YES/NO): NO